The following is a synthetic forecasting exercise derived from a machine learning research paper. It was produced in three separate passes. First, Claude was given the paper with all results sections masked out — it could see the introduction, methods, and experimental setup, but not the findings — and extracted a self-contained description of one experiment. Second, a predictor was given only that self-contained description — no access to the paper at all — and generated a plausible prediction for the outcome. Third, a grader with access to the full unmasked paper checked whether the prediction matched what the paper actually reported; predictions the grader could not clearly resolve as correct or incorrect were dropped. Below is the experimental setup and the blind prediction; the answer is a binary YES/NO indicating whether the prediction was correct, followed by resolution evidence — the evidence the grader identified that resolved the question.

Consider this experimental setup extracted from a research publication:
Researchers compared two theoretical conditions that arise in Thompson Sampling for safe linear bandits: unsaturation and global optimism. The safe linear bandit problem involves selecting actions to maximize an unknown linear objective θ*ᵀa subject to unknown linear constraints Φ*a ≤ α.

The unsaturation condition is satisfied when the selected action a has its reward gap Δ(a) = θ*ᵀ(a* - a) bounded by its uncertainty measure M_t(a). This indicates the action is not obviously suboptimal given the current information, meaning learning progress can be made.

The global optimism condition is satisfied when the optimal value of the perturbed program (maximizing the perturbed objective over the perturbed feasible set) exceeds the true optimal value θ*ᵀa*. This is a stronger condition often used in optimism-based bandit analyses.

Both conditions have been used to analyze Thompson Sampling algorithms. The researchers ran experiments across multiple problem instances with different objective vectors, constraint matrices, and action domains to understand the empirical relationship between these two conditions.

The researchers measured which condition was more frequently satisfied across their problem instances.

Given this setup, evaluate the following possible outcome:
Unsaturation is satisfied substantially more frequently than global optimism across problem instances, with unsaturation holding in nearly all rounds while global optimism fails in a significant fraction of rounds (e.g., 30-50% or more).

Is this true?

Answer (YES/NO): NO